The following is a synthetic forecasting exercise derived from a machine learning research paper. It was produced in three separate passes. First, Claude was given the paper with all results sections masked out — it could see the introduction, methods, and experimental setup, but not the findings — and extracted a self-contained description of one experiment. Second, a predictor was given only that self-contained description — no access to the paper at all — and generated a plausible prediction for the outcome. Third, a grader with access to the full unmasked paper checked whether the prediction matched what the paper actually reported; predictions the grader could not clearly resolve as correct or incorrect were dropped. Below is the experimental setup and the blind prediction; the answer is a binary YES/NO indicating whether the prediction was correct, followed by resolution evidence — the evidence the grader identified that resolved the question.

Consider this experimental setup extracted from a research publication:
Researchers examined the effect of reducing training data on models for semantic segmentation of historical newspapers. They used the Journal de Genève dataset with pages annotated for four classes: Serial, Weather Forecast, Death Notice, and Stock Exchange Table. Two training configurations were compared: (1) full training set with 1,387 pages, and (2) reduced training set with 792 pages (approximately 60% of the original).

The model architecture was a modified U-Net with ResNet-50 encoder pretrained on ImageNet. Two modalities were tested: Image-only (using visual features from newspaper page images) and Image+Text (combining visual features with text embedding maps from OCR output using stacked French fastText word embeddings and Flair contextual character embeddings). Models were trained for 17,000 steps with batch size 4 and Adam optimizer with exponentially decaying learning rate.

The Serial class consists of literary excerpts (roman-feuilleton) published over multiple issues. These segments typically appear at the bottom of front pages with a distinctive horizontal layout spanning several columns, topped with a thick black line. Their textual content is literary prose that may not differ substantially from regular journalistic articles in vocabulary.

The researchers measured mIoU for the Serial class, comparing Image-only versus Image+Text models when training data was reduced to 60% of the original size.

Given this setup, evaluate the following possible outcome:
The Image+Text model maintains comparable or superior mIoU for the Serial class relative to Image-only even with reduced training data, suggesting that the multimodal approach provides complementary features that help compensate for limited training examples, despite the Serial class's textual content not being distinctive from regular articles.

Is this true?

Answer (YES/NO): NO